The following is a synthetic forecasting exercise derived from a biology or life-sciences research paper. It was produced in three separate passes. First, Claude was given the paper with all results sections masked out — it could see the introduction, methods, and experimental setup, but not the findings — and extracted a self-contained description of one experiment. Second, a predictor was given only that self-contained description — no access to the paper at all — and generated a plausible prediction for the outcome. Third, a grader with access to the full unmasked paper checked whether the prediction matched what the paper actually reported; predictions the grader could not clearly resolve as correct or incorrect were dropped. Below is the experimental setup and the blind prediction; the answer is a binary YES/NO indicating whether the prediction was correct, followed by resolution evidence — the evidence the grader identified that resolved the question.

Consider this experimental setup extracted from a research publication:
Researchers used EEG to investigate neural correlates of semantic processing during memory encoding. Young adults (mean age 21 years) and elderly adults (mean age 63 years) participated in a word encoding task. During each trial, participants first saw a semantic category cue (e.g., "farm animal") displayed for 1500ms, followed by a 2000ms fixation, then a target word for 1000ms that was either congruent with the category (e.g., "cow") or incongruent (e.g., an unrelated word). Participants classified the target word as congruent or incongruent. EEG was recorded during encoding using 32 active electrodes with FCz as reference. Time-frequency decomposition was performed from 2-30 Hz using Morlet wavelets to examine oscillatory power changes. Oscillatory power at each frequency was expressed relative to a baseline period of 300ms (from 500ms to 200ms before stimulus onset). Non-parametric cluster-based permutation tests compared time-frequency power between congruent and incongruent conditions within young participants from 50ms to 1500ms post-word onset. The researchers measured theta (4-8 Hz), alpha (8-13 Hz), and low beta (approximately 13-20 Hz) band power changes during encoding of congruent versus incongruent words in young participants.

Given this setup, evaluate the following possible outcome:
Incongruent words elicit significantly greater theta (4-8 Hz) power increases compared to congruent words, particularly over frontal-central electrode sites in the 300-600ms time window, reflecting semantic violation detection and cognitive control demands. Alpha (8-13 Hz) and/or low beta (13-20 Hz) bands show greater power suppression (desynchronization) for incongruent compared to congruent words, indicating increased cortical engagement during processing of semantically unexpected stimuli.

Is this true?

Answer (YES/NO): NO